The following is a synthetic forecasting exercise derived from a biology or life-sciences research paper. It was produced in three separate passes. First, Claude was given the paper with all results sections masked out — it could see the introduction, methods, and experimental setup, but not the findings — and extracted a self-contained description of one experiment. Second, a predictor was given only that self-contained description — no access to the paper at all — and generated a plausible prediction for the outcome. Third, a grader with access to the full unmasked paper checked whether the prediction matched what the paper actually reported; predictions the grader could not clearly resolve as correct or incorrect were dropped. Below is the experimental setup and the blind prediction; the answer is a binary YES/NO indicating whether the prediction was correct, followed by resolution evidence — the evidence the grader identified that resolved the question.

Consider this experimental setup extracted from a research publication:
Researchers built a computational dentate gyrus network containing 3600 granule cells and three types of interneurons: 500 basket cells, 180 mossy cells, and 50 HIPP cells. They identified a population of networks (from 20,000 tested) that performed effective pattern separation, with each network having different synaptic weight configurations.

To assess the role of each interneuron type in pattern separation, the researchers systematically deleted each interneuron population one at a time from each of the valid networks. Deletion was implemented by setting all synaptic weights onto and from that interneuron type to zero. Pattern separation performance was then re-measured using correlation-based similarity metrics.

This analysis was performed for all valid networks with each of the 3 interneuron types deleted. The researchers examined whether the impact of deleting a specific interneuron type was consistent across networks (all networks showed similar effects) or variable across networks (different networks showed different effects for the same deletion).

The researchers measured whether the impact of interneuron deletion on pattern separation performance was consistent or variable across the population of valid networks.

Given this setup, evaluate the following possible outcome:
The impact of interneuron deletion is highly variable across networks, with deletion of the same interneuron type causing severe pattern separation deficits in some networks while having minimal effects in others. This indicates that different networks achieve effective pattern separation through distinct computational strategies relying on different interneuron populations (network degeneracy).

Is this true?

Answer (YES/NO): YES